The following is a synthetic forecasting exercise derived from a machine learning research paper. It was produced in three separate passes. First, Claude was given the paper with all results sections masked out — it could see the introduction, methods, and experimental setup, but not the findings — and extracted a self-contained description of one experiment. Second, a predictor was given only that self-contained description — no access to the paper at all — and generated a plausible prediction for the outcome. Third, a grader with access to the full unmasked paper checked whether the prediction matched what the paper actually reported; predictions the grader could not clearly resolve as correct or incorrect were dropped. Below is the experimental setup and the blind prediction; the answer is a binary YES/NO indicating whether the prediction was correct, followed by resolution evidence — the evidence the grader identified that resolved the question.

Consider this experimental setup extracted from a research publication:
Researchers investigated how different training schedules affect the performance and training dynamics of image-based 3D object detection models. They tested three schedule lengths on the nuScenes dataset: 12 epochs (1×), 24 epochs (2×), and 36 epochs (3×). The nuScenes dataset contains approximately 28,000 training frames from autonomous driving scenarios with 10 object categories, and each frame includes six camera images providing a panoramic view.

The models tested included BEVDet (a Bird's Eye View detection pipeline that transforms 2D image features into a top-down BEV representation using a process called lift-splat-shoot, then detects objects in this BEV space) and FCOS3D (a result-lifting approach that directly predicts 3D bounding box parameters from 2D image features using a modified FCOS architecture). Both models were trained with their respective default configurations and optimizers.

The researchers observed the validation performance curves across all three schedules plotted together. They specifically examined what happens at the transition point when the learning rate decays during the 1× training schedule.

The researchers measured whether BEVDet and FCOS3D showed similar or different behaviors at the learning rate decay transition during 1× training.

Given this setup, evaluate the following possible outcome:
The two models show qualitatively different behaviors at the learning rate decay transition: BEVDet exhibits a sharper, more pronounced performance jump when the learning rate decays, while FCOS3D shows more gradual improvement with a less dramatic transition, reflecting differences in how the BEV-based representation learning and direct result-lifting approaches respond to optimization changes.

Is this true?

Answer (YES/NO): NO